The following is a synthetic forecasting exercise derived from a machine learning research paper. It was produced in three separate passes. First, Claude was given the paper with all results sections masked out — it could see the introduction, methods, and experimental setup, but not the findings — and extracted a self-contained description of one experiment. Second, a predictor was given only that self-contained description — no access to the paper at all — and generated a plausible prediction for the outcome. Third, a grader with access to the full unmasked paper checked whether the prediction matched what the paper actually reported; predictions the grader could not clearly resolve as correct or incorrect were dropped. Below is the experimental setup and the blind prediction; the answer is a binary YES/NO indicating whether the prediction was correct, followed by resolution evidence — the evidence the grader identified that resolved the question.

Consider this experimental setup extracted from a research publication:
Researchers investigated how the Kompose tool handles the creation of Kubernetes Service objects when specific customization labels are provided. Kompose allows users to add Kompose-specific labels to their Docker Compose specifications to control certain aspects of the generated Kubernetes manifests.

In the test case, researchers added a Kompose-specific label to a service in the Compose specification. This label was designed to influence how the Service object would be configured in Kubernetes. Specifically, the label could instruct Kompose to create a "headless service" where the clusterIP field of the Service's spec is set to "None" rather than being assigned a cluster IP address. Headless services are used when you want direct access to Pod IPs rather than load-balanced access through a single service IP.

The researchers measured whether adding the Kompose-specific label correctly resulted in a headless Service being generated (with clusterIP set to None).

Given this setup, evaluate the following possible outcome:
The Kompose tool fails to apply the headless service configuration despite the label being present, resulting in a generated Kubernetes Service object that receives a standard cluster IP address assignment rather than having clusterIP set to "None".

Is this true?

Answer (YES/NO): NO